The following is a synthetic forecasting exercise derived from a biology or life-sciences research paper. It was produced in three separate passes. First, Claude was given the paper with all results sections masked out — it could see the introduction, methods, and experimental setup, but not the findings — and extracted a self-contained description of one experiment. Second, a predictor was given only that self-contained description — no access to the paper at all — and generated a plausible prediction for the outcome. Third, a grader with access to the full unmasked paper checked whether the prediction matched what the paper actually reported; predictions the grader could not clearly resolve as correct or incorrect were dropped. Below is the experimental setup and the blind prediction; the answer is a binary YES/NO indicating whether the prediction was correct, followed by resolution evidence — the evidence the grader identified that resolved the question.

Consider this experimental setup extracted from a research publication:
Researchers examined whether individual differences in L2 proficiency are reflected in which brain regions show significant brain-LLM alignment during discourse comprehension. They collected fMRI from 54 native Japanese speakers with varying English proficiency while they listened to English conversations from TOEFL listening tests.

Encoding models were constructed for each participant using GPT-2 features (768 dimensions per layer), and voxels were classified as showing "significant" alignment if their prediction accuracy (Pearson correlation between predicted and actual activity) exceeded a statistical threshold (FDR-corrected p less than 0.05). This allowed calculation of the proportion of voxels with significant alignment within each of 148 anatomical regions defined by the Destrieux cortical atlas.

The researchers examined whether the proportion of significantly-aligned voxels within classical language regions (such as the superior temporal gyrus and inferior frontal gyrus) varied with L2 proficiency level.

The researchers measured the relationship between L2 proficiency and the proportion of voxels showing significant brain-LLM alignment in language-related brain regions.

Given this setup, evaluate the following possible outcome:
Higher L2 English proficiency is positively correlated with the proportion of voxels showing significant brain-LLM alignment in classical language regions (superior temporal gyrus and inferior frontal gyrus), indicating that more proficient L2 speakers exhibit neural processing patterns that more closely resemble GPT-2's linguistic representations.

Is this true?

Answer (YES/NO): NO